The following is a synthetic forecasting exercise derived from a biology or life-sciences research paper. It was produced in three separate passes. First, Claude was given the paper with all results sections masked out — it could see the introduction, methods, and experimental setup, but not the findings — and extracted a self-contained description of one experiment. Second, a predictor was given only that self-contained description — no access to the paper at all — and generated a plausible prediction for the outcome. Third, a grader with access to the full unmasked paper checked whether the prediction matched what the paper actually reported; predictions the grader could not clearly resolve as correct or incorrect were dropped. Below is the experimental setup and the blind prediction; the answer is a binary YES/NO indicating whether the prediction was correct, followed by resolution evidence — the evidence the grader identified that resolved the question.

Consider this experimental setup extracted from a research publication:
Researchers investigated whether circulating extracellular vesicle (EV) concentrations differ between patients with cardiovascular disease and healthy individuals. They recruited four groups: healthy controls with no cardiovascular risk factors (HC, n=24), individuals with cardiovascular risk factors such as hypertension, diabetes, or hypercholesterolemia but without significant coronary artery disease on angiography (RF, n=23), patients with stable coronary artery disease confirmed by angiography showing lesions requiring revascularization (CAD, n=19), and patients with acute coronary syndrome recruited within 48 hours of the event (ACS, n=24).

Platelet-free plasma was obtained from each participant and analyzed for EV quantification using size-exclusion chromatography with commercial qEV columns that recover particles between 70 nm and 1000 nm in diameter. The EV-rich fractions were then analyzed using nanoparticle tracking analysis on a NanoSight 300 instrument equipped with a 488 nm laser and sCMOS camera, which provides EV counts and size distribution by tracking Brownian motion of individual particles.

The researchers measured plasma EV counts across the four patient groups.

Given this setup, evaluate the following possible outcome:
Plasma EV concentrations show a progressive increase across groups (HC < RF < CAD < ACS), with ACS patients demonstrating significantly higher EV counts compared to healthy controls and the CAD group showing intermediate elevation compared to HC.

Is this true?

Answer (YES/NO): NO